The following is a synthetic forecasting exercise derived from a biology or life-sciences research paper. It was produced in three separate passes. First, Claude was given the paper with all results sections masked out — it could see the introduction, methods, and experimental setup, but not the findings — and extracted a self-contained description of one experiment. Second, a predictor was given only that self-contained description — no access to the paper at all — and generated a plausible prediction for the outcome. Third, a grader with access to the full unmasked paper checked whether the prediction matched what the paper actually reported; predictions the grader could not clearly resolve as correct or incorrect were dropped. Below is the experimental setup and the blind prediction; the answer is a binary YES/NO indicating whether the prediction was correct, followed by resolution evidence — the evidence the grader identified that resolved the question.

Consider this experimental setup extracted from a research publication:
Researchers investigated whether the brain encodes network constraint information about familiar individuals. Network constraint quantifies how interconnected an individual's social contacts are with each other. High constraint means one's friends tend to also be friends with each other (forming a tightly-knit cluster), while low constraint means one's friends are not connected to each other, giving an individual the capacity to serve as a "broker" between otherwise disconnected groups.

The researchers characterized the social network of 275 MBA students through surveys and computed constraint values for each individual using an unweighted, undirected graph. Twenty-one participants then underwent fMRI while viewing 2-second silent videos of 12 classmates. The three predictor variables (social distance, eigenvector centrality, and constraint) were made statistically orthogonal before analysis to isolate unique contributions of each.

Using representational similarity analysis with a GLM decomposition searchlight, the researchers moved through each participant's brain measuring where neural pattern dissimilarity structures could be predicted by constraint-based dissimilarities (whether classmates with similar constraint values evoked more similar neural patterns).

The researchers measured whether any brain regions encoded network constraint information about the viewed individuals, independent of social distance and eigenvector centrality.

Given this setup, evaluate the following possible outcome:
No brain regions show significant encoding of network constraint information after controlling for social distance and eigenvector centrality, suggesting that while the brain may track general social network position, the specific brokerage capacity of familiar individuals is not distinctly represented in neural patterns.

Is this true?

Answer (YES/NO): NO